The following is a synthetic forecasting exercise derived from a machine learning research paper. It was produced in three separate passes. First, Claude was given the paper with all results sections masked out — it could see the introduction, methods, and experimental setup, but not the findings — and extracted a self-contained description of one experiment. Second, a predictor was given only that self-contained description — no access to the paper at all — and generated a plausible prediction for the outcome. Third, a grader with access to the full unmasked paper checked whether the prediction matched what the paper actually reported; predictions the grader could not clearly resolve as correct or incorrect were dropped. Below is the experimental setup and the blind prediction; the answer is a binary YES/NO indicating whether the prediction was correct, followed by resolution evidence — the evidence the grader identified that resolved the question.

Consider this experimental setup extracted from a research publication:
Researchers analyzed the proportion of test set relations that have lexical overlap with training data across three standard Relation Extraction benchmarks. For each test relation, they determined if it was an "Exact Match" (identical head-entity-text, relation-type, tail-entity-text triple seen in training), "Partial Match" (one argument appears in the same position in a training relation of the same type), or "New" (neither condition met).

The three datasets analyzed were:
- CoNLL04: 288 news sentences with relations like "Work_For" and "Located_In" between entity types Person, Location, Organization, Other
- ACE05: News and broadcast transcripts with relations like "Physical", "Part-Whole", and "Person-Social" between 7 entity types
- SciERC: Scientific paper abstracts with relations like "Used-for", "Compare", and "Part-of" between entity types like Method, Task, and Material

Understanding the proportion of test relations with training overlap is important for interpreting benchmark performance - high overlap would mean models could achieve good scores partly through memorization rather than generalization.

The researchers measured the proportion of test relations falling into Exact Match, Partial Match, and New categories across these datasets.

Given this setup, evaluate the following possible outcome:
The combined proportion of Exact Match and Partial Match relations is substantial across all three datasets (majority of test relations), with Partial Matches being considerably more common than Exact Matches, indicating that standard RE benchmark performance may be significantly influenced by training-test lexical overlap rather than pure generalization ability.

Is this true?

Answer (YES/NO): NO